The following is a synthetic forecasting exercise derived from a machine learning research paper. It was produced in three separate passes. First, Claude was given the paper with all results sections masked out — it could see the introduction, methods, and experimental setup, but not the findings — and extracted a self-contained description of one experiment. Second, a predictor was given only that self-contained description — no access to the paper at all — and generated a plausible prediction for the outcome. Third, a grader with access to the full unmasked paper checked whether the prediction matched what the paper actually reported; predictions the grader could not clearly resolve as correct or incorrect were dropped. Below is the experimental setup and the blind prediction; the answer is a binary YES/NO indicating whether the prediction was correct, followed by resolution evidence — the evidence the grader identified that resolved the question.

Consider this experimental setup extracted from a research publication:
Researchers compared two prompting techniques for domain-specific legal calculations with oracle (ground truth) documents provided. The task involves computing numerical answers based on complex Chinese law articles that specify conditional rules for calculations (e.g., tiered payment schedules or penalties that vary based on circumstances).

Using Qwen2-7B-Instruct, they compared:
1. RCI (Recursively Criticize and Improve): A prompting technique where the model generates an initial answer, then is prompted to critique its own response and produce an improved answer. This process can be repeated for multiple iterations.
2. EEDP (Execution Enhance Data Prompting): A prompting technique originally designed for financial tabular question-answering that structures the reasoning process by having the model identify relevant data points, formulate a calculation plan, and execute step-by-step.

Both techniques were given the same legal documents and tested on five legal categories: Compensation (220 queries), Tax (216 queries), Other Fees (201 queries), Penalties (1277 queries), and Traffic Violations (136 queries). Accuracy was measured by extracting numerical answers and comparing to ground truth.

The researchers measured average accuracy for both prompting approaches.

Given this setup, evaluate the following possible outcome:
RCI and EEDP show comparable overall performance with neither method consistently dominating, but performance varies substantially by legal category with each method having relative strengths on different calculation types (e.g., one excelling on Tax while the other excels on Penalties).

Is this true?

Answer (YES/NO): NO